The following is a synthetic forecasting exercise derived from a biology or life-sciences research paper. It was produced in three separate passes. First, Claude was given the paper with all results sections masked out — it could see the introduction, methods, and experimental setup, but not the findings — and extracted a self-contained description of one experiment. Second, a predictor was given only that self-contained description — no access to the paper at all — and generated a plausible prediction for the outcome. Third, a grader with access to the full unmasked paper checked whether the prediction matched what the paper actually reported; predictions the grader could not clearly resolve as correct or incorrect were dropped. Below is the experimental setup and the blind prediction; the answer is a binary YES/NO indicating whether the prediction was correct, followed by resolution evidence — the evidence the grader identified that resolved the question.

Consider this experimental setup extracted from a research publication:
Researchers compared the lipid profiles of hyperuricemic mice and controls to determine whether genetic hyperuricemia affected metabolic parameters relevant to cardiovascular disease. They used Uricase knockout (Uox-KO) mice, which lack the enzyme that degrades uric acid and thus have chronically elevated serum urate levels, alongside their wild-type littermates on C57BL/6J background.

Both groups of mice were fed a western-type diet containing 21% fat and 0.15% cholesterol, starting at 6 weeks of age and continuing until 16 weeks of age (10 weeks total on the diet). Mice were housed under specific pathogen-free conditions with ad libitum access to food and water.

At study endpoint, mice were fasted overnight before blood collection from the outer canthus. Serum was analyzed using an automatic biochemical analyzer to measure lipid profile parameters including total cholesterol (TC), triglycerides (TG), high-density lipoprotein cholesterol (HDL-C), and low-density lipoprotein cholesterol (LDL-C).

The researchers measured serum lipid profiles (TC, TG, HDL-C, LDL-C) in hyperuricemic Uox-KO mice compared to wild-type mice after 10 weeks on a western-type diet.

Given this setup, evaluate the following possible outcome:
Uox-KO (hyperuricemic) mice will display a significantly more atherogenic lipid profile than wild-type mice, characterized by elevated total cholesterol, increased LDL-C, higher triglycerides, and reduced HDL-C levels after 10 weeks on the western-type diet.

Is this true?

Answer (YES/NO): NO